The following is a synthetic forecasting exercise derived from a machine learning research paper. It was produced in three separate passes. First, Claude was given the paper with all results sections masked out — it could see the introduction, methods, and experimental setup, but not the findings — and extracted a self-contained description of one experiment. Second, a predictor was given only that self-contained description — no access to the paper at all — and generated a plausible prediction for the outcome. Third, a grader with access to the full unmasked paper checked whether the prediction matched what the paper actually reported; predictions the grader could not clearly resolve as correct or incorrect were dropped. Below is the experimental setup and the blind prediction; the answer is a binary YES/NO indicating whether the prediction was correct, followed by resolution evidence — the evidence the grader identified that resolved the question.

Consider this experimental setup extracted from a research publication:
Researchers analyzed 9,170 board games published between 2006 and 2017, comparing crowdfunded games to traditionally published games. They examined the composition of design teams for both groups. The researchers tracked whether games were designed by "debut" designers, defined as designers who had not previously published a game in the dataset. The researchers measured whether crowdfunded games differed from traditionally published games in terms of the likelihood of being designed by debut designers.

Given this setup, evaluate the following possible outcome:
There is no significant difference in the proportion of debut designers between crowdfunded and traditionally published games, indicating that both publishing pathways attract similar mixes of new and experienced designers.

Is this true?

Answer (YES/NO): NO